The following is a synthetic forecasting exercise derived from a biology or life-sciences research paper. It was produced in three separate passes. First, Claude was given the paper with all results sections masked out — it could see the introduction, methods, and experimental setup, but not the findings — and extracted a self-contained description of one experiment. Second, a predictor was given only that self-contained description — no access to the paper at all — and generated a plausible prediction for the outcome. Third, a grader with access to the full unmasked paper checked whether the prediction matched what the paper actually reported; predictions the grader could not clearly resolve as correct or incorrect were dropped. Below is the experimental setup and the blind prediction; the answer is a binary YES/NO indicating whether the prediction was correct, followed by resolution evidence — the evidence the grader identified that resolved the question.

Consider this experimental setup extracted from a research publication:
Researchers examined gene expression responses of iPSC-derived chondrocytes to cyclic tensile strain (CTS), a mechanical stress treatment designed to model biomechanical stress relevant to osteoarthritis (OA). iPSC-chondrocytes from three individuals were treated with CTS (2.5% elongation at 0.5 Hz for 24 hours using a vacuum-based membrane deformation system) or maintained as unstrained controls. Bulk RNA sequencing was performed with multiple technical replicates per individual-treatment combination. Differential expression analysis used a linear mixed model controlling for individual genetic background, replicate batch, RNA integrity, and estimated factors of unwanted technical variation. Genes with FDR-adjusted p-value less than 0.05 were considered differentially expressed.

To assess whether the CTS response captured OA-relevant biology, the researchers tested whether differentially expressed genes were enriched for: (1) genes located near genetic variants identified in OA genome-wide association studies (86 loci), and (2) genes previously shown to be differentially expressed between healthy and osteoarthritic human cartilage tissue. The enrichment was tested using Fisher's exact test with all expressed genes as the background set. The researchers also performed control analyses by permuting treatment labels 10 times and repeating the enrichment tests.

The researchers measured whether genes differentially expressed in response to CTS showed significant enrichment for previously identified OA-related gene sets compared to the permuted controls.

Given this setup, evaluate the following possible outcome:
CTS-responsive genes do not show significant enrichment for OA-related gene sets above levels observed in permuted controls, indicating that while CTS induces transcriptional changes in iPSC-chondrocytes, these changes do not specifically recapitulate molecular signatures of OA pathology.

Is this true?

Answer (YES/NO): NO